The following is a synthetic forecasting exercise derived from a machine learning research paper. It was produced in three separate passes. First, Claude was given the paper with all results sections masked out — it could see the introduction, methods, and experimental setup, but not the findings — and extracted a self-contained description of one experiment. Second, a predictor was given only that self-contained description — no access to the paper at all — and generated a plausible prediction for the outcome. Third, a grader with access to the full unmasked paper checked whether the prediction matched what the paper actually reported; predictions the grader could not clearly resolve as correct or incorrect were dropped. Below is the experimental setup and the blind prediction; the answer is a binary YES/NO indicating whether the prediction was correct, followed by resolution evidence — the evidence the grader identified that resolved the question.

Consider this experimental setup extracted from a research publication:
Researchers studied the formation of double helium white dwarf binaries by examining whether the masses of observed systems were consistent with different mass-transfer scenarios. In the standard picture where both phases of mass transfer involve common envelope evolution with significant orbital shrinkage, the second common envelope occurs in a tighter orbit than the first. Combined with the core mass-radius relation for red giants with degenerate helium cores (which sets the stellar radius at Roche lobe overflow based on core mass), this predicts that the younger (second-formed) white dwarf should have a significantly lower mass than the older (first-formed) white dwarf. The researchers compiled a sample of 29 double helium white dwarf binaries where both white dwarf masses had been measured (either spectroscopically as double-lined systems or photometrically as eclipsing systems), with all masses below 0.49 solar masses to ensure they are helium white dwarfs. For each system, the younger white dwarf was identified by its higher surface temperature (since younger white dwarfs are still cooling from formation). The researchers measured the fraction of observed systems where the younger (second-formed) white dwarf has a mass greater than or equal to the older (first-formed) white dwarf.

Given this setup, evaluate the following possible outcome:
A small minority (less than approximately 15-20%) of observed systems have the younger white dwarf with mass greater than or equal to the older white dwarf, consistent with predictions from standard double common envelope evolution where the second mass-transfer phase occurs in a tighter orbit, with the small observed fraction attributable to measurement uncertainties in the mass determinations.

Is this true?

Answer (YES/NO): NO